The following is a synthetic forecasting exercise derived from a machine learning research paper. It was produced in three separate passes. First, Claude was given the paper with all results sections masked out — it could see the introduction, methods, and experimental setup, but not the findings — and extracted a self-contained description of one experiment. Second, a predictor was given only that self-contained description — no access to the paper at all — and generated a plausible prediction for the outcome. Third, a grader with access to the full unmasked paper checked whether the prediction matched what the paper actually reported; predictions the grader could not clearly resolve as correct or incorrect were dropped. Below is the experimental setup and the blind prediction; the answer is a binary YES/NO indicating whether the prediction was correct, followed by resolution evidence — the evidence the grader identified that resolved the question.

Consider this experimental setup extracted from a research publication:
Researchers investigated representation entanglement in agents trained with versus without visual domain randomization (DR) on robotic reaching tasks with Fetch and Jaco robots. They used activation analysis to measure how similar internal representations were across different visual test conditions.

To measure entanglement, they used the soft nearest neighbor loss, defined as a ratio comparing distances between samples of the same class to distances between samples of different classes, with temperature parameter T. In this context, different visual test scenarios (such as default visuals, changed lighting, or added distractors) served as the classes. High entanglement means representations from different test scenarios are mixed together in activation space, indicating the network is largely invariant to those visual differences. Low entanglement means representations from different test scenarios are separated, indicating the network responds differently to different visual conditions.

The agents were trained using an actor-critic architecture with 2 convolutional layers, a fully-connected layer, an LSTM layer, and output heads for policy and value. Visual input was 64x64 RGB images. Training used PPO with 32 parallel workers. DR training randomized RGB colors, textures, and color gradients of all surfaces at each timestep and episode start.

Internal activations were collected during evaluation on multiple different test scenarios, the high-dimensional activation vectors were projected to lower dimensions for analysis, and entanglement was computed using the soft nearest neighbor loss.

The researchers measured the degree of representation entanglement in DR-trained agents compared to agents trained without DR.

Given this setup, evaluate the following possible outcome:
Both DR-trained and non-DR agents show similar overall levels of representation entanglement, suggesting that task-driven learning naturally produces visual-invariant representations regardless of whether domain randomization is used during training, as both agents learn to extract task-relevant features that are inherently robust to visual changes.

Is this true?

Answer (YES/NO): NO